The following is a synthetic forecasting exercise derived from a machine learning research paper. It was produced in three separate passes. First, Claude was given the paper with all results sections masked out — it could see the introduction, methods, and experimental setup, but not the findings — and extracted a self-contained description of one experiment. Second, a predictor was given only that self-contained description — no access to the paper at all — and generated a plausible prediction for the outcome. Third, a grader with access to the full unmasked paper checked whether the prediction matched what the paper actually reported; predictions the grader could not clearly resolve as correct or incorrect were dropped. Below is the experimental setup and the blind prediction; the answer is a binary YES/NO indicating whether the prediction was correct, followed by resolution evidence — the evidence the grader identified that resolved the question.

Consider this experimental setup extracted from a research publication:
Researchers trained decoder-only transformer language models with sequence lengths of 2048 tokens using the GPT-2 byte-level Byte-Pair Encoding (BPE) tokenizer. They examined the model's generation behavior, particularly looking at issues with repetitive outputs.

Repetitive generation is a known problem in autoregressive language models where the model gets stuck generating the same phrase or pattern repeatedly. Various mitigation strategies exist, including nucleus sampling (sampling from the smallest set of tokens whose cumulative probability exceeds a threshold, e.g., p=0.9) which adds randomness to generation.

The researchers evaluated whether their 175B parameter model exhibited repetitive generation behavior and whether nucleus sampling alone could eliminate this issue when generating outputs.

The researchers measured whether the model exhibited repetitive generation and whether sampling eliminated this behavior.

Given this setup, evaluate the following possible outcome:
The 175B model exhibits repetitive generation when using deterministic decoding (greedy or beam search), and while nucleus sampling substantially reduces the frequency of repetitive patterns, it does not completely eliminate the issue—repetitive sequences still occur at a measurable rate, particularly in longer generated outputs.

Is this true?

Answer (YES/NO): NO